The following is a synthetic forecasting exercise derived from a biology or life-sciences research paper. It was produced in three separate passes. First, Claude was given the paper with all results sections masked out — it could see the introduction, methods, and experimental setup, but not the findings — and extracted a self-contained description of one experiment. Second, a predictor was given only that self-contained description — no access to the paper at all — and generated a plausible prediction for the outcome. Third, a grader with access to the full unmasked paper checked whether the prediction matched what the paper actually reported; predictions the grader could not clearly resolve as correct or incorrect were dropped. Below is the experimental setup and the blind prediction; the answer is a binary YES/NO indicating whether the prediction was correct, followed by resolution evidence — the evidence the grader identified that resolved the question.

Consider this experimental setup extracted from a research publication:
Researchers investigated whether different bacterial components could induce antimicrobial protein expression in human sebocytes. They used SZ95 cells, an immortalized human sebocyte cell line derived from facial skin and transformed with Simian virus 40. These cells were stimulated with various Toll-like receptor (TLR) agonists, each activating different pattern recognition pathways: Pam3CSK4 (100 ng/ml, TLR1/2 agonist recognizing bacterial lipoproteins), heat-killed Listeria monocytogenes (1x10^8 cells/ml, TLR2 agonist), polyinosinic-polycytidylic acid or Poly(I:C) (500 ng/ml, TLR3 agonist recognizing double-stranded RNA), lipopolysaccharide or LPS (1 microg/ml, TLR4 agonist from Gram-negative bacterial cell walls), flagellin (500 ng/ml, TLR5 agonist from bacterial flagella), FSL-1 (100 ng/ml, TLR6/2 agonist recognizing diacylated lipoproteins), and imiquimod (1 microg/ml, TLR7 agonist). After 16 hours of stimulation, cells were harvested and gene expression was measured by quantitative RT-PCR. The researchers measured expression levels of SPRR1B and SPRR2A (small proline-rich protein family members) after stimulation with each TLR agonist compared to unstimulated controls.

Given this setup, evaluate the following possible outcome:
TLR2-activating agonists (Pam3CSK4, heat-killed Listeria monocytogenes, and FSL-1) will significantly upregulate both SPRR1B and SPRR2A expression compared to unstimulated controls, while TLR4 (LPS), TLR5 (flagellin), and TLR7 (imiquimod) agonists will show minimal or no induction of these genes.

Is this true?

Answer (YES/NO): NO